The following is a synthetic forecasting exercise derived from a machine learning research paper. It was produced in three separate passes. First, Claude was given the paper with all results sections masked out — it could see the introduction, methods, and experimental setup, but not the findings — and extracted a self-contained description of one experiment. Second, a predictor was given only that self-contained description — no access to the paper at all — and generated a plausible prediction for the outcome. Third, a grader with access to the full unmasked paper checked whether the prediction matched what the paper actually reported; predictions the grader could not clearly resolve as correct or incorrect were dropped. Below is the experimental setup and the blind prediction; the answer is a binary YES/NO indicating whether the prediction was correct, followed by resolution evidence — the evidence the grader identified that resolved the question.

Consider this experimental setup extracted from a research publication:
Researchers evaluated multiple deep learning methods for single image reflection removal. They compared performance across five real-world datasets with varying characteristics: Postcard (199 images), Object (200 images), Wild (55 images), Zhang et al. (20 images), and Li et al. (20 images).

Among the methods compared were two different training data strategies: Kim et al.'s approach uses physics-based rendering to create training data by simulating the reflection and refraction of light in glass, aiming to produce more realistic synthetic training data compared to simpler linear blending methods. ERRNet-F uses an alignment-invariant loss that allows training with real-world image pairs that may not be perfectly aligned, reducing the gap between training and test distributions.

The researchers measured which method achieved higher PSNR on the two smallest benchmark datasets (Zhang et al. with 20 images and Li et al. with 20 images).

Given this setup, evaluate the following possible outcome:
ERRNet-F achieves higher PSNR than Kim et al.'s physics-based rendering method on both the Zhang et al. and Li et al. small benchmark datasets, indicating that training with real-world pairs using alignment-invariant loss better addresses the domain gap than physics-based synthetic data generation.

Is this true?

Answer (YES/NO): YES